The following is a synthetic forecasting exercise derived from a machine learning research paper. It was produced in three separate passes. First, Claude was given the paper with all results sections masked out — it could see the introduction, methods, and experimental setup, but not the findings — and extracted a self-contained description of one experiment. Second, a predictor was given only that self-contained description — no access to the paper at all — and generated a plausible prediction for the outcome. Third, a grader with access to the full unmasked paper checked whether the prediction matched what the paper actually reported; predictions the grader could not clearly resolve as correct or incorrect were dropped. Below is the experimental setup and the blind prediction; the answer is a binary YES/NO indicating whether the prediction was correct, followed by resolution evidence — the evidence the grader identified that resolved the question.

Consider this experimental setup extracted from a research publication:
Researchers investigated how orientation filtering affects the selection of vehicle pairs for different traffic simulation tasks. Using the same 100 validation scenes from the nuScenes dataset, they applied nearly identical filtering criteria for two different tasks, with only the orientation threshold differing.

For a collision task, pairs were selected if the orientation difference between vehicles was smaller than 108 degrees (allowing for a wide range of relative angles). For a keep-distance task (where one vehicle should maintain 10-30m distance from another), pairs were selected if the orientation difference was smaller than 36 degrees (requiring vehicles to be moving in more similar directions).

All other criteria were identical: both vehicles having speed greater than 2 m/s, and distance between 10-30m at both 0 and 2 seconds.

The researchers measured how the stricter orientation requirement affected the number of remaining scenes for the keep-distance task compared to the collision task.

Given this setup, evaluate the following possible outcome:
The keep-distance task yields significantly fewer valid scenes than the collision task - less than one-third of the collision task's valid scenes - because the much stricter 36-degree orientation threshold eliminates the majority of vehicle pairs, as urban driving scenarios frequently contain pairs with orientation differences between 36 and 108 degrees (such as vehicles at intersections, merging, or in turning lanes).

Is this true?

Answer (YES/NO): NO